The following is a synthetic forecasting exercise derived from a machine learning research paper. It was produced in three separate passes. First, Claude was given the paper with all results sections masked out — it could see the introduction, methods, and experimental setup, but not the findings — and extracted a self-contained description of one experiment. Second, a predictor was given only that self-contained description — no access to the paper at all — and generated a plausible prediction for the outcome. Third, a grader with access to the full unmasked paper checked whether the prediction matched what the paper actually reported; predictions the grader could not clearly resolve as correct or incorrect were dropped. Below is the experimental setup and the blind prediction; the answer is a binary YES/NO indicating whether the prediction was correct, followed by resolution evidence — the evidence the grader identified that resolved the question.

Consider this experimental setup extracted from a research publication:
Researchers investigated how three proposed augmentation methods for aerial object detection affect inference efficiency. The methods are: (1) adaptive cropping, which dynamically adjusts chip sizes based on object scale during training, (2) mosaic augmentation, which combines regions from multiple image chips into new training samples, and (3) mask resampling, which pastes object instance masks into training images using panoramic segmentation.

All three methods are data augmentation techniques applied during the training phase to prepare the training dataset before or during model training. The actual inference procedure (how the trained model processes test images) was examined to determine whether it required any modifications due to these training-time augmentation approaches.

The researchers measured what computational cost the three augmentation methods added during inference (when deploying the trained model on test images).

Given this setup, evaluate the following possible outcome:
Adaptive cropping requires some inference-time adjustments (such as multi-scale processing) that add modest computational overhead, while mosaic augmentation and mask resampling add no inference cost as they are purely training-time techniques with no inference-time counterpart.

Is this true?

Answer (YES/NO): NO